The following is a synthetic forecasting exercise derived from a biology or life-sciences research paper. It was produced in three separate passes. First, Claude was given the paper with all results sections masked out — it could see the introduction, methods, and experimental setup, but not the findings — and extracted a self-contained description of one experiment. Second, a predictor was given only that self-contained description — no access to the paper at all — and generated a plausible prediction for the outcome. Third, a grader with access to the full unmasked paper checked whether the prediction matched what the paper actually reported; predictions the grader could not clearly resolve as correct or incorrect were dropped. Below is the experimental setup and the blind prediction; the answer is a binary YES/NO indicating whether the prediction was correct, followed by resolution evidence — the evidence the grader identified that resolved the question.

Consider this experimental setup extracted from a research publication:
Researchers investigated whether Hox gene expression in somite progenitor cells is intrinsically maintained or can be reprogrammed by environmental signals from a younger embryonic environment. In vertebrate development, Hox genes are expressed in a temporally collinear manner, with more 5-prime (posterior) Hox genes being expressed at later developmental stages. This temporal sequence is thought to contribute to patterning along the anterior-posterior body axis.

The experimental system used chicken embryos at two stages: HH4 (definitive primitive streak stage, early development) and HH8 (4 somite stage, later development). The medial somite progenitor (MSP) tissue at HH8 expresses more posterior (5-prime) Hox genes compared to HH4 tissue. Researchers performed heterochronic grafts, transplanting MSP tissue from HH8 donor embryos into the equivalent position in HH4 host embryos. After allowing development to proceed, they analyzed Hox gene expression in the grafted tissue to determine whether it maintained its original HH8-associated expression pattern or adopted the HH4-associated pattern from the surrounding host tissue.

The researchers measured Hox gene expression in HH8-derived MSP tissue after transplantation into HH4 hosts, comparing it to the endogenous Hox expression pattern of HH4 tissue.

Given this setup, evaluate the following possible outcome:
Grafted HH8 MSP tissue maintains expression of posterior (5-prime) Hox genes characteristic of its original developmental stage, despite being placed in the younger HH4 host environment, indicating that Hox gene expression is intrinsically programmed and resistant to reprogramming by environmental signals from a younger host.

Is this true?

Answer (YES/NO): YES